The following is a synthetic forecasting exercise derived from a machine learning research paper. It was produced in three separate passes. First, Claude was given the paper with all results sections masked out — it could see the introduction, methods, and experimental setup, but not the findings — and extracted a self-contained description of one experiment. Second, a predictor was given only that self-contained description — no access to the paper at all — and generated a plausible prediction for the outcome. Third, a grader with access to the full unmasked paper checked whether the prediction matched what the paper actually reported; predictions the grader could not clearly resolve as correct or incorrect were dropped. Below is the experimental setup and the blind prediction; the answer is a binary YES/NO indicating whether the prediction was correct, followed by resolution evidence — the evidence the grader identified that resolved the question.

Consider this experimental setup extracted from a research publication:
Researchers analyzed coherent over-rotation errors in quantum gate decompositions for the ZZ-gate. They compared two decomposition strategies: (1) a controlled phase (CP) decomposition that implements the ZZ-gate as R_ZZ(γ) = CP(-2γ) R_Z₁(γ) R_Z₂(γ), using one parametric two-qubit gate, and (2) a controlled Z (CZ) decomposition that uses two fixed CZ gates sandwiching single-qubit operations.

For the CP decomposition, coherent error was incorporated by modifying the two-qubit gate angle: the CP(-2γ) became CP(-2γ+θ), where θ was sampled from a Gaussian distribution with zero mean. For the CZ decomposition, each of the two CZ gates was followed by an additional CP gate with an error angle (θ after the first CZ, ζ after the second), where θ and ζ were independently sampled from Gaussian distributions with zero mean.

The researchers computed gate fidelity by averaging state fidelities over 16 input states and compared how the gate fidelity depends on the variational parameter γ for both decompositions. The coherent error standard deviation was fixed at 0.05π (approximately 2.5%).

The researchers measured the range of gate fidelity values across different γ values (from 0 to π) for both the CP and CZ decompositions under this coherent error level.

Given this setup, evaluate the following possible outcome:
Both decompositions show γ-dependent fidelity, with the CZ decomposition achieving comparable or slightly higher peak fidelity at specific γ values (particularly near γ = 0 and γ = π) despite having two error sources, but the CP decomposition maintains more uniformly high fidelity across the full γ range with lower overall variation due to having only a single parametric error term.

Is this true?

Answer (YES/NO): NO